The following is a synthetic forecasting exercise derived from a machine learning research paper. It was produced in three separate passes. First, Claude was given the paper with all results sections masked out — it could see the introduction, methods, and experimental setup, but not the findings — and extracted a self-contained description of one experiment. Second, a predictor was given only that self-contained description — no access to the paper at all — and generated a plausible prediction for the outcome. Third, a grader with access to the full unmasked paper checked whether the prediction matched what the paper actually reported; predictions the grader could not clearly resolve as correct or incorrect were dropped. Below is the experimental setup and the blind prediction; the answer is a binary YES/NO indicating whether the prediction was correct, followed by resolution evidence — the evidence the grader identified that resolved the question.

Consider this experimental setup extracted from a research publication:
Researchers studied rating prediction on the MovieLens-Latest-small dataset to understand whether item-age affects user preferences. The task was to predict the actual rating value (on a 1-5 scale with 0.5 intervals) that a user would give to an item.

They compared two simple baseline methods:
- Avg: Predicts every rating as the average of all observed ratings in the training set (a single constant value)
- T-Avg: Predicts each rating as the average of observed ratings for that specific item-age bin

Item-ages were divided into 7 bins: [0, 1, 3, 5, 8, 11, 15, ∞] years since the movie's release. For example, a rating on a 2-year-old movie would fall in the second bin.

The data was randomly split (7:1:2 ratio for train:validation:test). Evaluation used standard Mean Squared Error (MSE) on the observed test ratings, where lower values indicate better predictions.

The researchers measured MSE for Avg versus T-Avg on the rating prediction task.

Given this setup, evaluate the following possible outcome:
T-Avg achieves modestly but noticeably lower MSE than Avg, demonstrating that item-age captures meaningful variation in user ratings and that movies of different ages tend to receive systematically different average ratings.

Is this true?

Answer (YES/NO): NO